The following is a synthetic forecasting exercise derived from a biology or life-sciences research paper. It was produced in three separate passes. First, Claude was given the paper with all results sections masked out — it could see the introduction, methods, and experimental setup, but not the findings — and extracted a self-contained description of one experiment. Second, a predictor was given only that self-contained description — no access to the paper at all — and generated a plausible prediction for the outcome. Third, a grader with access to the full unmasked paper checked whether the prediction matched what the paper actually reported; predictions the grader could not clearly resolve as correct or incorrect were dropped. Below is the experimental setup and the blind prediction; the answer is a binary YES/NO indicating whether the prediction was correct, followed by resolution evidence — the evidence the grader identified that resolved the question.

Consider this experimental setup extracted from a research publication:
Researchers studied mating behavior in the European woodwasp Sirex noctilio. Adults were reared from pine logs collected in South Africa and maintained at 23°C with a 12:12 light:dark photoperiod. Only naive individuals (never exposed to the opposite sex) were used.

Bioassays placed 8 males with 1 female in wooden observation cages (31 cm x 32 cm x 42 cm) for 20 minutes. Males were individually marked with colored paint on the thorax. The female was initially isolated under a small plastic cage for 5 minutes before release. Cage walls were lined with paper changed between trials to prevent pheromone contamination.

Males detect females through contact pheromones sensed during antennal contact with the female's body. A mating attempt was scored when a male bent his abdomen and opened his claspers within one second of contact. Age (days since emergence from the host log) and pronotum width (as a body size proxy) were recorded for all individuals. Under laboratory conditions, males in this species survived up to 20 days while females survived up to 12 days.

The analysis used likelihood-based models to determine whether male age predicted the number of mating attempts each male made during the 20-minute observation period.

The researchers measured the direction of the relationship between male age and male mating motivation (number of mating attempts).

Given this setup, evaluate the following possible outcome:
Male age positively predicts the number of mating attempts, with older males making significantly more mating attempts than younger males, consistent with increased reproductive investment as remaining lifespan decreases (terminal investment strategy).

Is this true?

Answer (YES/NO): YES